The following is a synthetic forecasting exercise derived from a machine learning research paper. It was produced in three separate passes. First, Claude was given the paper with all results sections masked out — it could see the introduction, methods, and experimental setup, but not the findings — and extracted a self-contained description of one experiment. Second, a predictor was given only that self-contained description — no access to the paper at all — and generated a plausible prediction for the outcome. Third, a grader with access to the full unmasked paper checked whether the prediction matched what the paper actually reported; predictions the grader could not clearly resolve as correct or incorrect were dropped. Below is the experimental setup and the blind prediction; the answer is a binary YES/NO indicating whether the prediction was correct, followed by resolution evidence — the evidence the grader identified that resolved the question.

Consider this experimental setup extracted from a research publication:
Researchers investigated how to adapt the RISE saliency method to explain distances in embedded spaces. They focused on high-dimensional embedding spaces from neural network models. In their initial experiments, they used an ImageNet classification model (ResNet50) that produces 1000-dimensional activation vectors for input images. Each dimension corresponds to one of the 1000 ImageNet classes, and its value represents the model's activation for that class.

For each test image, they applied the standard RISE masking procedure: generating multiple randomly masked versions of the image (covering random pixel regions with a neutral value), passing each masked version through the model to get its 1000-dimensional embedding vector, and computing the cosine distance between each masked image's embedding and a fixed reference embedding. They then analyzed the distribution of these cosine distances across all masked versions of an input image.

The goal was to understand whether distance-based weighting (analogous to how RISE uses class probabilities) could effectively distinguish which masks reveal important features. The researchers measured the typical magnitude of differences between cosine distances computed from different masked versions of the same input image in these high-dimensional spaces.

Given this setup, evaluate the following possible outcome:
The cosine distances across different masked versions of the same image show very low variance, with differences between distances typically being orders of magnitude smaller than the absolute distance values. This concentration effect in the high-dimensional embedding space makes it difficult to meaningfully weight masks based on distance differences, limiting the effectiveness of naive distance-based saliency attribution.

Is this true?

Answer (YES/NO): YES